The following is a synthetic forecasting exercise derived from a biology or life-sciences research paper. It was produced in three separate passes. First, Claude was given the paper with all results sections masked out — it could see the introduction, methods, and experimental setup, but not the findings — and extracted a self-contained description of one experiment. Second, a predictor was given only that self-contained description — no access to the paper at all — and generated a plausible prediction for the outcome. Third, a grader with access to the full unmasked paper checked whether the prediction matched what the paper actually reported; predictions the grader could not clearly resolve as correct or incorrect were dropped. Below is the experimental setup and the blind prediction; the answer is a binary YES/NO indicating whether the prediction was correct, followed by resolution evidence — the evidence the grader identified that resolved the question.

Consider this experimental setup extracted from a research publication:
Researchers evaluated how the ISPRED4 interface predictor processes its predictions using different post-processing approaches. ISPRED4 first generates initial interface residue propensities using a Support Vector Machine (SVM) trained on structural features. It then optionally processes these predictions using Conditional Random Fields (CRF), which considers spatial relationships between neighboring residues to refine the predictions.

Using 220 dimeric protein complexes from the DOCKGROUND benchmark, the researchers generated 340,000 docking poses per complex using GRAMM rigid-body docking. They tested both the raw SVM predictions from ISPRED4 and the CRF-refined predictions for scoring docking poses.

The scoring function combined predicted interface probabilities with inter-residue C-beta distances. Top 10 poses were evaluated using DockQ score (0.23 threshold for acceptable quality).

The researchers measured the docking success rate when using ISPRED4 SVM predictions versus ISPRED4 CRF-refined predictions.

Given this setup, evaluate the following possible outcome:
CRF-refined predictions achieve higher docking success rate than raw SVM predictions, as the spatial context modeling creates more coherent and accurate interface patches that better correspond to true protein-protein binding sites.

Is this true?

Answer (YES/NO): NO